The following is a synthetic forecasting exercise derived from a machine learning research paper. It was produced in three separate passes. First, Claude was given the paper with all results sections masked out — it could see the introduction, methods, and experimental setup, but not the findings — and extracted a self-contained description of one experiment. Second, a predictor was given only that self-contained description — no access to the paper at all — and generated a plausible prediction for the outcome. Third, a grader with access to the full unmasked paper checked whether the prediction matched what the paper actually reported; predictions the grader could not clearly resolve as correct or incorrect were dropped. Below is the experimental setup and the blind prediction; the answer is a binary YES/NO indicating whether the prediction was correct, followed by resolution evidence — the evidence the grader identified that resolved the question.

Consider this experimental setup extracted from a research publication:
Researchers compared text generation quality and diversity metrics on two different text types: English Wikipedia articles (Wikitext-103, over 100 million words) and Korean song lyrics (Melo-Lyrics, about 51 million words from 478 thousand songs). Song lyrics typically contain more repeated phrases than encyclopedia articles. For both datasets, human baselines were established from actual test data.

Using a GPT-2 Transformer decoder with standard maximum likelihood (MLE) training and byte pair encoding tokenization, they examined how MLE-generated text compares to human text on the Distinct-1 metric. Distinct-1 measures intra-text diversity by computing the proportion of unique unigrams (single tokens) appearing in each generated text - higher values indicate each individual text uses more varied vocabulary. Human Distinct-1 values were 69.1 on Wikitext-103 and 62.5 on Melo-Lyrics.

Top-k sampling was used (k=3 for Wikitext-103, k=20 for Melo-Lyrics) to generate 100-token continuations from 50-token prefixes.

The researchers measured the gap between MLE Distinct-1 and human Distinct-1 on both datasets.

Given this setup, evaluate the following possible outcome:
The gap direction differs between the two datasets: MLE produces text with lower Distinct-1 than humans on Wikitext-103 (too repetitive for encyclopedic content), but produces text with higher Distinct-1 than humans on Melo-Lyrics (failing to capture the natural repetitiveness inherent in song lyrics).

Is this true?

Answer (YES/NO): NO